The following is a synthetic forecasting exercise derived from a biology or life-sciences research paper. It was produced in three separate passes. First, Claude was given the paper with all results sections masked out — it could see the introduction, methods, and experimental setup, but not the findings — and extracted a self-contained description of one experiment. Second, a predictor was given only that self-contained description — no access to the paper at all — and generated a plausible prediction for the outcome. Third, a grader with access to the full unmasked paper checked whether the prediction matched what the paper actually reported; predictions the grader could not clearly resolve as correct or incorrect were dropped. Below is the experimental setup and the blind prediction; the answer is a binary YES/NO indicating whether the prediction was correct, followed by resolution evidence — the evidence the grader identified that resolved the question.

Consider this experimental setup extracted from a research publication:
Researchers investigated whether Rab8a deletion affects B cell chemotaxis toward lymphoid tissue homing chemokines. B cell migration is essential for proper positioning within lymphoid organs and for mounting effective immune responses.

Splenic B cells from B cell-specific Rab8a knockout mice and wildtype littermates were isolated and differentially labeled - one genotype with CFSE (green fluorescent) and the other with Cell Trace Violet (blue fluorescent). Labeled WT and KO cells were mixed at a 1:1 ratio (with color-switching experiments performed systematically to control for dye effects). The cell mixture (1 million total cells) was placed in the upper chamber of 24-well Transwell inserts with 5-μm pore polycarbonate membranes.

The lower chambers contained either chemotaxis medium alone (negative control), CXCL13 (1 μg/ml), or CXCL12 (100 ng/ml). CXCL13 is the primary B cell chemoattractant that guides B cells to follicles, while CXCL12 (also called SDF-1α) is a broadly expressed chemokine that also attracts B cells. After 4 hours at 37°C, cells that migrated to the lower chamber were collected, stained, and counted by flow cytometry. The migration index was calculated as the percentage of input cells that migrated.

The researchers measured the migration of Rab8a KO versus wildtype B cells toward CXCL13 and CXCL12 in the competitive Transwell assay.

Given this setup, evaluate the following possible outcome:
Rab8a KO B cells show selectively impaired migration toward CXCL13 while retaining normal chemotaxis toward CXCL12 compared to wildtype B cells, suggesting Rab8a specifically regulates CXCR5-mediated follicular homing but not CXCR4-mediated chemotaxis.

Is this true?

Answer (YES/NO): NO